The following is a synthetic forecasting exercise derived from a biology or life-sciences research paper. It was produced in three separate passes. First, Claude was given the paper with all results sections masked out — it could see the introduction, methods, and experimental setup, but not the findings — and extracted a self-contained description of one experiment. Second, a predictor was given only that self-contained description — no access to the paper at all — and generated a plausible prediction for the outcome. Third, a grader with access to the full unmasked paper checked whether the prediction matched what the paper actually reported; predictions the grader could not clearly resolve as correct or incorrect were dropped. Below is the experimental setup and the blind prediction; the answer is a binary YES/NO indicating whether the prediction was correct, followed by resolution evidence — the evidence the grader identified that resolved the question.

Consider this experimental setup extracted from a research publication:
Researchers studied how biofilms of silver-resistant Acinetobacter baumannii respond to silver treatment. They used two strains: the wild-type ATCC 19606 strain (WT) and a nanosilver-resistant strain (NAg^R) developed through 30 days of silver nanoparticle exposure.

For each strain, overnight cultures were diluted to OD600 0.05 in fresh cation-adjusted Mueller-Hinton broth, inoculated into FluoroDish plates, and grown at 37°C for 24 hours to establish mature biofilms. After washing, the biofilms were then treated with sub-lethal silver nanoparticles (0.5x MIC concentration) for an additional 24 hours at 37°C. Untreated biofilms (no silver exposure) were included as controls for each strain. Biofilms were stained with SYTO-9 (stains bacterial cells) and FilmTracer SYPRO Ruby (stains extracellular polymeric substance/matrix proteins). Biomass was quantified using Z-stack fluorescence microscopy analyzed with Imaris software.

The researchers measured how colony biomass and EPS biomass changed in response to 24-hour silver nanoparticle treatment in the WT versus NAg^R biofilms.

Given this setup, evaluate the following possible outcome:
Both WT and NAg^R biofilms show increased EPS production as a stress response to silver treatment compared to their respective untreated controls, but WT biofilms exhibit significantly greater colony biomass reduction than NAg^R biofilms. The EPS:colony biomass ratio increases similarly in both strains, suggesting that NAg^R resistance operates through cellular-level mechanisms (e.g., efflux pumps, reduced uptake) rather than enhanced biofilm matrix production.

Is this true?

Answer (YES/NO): NO